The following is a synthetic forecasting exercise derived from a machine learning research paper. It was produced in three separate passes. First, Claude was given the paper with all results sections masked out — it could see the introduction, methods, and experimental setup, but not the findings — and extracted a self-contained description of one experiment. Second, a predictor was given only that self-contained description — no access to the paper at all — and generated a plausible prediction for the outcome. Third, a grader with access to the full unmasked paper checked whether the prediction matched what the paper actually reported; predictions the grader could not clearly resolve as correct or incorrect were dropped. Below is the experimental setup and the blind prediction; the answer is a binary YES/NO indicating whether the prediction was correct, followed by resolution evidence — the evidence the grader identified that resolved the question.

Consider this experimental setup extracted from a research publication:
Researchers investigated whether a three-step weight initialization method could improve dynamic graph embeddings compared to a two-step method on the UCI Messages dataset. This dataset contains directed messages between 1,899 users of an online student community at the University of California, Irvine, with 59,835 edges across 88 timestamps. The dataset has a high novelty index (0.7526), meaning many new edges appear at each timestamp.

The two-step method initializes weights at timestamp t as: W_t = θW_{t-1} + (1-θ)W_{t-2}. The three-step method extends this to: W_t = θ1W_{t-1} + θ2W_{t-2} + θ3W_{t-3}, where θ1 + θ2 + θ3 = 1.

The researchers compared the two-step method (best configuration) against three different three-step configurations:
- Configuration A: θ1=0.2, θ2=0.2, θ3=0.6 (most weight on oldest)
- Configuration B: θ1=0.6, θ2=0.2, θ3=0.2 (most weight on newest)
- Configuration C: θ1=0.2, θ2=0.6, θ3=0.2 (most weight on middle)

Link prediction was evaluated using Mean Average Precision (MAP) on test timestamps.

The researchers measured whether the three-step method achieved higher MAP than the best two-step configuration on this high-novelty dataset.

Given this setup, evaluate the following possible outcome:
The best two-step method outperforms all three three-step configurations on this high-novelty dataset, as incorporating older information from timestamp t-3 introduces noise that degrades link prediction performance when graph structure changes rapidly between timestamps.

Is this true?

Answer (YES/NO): NO